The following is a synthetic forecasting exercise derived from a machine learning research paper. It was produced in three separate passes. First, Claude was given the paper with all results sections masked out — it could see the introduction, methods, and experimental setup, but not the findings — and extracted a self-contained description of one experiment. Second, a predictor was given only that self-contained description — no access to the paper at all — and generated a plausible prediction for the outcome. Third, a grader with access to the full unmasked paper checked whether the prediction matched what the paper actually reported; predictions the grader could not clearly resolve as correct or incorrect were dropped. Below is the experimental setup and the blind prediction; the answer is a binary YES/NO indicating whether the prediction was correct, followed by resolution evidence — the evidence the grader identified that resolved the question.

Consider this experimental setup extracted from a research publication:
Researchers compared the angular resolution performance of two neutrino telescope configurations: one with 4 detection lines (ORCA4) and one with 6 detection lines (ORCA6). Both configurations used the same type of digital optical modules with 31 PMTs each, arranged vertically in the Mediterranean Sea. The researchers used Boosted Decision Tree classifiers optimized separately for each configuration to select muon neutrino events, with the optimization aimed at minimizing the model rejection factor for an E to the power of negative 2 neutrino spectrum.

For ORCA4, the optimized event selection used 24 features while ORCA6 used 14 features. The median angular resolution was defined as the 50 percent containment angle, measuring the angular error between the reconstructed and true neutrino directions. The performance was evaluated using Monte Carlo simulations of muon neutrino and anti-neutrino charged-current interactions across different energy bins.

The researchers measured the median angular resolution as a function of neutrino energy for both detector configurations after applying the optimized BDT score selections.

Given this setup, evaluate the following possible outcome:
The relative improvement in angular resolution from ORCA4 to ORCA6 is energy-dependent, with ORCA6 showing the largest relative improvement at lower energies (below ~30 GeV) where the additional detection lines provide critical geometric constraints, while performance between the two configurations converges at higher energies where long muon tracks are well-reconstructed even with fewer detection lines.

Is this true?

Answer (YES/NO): NO